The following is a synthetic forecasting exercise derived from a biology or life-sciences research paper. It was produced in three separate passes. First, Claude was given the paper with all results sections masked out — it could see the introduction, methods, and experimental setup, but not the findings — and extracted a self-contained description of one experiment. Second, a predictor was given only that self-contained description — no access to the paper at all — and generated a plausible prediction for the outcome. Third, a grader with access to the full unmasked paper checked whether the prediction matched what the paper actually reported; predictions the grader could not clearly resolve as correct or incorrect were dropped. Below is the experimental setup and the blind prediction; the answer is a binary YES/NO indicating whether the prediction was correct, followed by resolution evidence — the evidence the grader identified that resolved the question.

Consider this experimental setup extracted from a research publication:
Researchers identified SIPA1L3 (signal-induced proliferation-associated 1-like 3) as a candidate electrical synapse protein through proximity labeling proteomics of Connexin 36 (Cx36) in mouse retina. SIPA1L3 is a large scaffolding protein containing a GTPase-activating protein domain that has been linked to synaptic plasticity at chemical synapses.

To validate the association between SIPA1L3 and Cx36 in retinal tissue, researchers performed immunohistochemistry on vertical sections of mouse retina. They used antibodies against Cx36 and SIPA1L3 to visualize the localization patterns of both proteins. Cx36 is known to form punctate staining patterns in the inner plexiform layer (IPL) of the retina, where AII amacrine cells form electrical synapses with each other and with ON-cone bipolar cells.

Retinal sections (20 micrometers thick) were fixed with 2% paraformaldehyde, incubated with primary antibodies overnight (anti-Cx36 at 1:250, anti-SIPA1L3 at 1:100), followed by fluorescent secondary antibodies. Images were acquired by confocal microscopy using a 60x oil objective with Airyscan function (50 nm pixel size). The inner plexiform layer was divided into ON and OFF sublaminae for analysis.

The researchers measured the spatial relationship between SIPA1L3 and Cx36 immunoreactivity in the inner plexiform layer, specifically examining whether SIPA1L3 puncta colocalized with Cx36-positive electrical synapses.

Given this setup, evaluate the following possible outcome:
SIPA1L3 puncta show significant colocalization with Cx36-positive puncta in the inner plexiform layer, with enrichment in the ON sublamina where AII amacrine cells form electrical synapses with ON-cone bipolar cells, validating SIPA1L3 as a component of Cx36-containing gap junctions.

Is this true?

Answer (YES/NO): YES